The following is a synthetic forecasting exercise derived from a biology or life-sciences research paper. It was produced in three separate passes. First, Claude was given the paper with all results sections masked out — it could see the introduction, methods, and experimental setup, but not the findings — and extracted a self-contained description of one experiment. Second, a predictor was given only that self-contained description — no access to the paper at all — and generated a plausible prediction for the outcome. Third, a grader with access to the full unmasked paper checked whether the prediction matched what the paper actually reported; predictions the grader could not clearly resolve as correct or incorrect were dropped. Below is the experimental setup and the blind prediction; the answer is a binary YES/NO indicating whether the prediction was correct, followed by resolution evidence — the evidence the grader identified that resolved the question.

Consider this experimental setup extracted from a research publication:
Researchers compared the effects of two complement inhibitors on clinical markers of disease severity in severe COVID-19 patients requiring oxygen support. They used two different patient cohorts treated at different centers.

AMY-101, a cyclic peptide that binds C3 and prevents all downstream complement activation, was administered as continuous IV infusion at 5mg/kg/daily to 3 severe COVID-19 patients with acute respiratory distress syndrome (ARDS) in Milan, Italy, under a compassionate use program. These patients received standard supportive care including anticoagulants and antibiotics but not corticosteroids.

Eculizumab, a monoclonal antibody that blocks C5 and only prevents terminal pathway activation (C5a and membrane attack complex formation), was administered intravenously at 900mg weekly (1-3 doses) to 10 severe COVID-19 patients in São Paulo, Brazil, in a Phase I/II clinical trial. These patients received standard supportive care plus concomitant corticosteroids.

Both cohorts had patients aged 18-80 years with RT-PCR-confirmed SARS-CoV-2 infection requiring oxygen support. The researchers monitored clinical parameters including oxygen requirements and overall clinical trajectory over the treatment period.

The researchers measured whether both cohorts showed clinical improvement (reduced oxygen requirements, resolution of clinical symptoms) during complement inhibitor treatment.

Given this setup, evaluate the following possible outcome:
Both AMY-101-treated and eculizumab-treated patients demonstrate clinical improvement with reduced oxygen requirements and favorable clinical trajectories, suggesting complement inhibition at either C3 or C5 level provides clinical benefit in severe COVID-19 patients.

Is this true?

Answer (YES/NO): YES